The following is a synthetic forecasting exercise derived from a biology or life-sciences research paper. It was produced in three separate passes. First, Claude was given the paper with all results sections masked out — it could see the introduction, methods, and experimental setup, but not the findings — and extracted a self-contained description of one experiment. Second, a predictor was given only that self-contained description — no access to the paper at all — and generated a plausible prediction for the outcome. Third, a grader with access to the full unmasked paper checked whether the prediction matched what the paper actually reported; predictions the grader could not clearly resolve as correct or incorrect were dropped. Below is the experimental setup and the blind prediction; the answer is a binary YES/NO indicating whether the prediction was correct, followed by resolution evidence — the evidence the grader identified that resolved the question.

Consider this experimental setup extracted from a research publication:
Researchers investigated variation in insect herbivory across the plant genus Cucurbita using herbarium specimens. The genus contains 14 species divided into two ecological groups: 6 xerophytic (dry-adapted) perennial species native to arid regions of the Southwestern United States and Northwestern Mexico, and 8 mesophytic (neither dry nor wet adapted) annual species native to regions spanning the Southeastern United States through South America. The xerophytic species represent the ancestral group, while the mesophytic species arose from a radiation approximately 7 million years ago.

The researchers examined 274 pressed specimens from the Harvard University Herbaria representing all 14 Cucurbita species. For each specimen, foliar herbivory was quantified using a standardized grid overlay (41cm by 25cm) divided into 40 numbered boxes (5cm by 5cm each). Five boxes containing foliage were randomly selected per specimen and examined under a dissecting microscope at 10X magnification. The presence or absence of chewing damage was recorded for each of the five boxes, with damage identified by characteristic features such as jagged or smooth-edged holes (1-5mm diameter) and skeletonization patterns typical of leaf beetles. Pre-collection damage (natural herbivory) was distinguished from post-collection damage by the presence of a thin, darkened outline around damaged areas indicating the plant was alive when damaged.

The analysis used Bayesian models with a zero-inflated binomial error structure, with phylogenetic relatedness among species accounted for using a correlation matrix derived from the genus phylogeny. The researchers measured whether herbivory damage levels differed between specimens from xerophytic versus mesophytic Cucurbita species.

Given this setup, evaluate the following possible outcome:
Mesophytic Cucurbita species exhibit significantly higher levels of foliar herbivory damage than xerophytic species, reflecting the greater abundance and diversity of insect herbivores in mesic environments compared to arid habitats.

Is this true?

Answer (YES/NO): YES